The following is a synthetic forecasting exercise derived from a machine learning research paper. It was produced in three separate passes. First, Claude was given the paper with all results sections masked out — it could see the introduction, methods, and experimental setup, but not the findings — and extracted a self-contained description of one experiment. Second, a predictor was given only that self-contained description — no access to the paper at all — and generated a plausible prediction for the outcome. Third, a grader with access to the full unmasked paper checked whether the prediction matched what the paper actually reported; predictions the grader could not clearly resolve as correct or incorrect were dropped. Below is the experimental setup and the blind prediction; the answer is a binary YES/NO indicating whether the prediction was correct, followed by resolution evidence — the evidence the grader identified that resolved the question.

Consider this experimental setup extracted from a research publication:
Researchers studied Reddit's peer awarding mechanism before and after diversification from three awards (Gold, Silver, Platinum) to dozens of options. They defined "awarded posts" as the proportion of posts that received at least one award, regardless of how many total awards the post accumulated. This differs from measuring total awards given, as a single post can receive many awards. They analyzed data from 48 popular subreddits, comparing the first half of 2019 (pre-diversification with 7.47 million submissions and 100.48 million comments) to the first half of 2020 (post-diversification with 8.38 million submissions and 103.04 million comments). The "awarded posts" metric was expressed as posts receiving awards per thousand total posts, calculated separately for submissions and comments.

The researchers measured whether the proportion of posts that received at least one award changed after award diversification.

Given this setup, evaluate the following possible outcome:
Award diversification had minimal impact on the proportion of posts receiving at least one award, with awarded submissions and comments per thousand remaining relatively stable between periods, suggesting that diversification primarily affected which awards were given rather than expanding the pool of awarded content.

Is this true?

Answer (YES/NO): NO